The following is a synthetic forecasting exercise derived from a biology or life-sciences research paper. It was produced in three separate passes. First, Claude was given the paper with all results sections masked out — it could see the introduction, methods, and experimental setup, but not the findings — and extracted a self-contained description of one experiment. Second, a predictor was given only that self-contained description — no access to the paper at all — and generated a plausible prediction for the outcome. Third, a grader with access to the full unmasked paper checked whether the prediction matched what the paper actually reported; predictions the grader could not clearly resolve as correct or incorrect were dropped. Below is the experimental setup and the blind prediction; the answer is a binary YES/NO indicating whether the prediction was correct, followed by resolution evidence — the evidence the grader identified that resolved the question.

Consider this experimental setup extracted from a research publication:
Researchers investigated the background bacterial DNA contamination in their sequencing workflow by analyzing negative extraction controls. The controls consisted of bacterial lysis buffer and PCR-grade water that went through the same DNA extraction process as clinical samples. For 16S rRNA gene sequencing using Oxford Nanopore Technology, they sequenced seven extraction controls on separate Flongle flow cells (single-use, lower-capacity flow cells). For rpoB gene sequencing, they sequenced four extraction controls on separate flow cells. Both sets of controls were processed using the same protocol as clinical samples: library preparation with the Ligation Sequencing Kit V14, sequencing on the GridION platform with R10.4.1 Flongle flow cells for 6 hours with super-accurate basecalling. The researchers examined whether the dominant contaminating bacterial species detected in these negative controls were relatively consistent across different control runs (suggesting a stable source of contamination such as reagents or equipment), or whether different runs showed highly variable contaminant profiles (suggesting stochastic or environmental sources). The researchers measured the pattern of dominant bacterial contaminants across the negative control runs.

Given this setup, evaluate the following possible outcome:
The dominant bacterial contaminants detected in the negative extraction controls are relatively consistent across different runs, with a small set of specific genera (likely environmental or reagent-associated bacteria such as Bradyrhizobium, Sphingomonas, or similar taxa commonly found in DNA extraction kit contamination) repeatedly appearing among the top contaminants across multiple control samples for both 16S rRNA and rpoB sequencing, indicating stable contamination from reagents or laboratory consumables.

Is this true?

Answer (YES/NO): YES